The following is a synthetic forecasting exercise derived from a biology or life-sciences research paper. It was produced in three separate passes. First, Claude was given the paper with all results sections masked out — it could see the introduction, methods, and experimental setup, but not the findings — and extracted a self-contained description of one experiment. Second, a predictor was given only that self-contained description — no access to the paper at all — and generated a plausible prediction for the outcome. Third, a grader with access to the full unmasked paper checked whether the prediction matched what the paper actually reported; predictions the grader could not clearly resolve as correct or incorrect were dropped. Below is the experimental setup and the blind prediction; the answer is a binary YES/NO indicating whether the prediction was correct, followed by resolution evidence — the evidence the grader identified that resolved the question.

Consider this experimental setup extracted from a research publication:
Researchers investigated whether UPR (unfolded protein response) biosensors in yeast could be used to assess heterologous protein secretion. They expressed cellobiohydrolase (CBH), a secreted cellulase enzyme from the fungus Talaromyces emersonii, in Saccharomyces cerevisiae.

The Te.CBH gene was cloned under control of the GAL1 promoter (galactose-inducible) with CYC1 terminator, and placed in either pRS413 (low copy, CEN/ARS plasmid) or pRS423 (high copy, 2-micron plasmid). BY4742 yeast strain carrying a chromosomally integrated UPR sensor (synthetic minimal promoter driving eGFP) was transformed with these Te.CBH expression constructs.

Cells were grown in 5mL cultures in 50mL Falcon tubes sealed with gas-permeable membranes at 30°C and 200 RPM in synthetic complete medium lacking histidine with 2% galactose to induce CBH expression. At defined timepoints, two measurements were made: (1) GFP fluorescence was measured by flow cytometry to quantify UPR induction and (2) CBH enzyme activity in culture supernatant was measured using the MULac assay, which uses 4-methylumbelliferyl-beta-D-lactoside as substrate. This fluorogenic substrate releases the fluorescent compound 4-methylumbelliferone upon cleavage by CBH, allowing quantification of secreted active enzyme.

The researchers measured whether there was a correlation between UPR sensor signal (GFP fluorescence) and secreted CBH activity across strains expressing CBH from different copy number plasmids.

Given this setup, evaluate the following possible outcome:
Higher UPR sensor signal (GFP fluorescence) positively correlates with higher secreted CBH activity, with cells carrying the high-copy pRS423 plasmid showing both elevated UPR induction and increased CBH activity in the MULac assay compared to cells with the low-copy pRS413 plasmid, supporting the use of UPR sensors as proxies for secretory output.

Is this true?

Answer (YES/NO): NO